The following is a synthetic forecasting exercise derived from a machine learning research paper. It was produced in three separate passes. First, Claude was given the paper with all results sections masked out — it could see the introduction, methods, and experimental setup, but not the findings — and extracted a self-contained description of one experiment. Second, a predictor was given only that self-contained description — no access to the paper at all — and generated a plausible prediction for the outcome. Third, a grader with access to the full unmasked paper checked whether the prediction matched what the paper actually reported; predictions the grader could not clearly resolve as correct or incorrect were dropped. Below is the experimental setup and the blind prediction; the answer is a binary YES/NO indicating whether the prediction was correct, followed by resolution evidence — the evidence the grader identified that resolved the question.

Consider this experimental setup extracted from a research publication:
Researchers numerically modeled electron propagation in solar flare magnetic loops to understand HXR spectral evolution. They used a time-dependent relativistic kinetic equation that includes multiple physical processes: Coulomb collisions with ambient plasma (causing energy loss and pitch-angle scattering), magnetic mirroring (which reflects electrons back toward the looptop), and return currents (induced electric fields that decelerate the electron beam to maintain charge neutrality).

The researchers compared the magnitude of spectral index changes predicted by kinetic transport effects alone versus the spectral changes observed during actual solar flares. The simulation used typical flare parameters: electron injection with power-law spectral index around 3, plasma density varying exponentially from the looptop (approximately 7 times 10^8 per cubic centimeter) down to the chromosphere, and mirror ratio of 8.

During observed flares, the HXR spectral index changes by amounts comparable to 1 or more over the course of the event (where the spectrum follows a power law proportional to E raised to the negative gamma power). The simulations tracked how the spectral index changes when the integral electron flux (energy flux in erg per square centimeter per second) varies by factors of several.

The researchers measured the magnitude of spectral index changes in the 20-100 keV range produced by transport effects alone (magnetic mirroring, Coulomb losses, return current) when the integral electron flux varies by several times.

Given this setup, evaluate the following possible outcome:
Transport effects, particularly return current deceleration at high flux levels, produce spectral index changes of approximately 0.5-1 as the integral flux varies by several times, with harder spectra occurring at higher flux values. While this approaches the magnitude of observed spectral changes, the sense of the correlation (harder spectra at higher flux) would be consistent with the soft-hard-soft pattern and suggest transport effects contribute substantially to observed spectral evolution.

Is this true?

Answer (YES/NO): NO